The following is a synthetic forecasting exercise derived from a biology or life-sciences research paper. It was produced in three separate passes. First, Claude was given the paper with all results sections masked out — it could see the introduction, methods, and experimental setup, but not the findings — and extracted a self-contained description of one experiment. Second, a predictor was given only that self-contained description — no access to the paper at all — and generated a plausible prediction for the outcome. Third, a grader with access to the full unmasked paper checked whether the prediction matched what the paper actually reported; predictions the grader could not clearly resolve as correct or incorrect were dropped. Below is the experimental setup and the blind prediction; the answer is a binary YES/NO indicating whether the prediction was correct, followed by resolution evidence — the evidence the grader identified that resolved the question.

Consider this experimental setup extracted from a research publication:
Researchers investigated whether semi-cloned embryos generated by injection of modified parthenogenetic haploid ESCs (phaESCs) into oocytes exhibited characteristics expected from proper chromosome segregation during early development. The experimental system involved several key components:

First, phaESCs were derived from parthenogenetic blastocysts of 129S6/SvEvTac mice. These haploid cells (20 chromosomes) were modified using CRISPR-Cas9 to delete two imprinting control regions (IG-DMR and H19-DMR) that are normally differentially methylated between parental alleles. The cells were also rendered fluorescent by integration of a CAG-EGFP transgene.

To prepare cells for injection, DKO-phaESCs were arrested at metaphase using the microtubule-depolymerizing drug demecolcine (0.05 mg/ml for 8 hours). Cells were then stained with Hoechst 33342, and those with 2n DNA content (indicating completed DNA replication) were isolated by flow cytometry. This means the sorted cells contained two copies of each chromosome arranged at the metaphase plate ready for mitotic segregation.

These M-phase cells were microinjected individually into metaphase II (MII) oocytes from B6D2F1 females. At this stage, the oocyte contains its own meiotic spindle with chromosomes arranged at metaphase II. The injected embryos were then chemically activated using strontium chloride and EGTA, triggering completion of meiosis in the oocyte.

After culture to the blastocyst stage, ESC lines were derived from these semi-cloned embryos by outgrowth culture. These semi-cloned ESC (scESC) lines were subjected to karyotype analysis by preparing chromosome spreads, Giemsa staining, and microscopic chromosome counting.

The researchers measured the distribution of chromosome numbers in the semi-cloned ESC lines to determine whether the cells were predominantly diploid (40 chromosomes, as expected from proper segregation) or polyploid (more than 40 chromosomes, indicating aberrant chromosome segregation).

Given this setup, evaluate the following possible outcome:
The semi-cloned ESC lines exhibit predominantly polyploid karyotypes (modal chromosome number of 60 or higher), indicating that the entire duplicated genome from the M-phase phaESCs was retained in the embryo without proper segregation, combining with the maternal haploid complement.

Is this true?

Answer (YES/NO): YES